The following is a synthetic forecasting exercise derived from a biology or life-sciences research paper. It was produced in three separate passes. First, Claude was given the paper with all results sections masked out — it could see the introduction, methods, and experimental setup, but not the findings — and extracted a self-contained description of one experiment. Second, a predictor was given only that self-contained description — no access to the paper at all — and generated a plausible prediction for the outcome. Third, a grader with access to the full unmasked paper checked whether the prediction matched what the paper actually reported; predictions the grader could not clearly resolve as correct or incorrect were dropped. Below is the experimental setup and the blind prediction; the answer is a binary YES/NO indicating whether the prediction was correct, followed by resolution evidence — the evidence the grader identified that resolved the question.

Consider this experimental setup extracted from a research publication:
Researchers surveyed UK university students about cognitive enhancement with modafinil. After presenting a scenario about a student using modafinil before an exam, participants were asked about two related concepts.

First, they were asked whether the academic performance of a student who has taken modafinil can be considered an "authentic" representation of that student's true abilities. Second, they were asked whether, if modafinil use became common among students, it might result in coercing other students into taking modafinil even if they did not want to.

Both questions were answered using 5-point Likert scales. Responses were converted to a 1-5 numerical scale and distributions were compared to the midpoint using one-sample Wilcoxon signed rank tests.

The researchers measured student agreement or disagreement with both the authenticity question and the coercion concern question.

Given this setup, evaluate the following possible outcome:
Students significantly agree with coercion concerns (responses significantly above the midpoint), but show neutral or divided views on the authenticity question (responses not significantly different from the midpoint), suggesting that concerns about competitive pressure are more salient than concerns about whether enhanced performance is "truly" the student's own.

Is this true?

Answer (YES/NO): NO